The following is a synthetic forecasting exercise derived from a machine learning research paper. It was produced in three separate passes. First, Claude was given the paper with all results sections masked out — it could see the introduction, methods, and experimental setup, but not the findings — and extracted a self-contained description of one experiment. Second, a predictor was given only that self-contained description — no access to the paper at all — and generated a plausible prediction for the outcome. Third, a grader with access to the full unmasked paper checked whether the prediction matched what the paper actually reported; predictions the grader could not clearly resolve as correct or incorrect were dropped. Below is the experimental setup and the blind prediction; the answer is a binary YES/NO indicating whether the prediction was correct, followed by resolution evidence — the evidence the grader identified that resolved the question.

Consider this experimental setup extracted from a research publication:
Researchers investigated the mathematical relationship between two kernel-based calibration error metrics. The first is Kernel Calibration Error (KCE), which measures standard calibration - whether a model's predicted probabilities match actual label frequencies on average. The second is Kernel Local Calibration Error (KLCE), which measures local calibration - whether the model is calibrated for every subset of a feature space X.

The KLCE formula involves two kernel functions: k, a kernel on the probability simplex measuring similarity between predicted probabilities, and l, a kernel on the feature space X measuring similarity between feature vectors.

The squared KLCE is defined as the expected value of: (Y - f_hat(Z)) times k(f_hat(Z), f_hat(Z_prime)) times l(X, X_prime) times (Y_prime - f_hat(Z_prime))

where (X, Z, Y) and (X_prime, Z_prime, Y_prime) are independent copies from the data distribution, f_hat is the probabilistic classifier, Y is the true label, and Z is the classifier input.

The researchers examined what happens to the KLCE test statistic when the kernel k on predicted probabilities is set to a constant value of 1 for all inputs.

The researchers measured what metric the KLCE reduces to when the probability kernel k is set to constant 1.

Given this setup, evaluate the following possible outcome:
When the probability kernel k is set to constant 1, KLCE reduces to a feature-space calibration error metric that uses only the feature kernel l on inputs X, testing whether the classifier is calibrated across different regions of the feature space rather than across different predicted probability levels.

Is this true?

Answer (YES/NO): NO